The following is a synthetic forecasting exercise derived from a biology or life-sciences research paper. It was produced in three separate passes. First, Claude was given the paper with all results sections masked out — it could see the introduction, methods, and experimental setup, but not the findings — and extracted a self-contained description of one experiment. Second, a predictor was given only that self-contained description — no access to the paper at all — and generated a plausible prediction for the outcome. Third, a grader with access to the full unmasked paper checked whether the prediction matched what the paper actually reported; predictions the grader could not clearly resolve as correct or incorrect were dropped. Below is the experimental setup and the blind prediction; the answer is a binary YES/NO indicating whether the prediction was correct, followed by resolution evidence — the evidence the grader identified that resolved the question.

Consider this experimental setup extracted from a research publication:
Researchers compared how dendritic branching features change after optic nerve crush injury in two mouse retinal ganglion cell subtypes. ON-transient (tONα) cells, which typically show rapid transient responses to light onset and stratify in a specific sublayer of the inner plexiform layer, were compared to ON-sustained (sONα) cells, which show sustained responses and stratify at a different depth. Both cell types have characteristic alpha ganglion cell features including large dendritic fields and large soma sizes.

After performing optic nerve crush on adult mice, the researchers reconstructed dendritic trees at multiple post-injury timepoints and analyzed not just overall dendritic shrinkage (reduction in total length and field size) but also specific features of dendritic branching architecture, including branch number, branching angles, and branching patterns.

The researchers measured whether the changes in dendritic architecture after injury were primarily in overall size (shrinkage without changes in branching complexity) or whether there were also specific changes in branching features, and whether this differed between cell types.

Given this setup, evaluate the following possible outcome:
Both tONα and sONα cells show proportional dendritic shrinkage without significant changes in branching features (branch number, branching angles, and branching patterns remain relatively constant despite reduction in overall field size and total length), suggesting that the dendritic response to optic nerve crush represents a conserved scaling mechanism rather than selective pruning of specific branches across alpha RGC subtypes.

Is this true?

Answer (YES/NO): NO